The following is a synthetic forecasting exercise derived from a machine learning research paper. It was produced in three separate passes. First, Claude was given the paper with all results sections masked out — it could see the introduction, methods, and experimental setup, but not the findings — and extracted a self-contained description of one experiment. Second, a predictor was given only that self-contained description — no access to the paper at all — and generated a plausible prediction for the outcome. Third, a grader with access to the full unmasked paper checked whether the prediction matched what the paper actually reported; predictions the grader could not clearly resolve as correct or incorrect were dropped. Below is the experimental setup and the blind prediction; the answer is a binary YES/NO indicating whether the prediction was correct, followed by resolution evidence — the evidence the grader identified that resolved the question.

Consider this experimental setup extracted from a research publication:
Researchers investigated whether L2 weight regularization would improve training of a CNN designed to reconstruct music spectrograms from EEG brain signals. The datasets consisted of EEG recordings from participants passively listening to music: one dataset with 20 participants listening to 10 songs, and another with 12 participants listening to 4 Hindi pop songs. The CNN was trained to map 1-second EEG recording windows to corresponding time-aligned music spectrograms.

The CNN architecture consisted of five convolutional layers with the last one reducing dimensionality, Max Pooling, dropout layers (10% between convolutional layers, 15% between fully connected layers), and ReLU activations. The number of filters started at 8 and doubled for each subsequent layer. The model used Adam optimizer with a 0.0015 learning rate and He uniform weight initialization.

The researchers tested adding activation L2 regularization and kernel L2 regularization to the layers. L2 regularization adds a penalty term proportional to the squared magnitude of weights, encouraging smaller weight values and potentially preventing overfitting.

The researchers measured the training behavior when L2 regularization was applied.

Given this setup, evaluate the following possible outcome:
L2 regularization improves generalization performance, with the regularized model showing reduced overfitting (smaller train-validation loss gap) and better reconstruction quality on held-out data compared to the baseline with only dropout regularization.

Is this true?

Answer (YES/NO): NO